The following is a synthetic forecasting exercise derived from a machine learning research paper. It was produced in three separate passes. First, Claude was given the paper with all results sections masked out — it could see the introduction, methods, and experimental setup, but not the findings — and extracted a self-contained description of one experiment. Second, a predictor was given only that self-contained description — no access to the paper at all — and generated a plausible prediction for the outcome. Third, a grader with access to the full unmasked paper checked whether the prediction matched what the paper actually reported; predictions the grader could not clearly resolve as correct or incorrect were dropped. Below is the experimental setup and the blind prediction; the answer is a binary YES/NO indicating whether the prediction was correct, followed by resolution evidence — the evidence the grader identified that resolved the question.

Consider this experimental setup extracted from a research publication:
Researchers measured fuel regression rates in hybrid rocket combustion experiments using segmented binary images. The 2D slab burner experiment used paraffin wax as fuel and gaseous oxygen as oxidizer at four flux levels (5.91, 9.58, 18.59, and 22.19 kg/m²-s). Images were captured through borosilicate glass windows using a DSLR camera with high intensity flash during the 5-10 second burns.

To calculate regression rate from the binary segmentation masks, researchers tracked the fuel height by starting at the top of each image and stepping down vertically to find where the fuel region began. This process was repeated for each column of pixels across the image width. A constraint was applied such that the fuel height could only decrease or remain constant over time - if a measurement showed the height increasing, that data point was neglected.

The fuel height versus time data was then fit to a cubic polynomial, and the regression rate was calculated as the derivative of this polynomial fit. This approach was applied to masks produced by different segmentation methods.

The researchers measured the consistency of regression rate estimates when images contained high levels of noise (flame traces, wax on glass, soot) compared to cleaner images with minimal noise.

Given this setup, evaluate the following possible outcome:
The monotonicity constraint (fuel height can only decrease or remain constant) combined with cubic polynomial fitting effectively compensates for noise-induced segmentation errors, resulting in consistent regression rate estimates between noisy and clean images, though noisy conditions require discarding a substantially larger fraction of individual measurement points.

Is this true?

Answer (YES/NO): NO